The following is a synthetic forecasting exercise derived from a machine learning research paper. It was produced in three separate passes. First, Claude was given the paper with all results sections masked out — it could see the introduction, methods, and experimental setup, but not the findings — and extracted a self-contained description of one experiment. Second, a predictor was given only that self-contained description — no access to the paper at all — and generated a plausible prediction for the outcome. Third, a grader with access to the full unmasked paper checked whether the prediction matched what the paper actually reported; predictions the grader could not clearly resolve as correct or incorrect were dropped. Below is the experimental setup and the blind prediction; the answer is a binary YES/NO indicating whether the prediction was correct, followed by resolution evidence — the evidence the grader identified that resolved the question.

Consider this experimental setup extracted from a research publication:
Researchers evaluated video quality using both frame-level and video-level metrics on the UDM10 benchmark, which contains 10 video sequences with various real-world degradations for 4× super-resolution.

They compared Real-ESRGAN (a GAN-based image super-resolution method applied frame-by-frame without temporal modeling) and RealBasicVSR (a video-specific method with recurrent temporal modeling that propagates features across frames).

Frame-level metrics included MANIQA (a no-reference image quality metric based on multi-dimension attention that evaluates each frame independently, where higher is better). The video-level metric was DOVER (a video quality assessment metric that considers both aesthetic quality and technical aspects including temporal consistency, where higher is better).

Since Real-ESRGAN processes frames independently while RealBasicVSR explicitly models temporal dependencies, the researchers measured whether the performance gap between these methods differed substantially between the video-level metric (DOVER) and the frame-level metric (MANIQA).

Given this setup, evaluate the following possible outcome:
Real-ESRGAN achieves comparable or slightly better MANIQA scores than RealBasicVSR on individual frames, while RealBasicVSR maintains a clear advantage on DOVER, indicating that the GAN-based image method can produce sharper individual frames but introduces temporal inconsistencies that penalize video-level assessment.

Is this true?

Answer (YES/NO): NO